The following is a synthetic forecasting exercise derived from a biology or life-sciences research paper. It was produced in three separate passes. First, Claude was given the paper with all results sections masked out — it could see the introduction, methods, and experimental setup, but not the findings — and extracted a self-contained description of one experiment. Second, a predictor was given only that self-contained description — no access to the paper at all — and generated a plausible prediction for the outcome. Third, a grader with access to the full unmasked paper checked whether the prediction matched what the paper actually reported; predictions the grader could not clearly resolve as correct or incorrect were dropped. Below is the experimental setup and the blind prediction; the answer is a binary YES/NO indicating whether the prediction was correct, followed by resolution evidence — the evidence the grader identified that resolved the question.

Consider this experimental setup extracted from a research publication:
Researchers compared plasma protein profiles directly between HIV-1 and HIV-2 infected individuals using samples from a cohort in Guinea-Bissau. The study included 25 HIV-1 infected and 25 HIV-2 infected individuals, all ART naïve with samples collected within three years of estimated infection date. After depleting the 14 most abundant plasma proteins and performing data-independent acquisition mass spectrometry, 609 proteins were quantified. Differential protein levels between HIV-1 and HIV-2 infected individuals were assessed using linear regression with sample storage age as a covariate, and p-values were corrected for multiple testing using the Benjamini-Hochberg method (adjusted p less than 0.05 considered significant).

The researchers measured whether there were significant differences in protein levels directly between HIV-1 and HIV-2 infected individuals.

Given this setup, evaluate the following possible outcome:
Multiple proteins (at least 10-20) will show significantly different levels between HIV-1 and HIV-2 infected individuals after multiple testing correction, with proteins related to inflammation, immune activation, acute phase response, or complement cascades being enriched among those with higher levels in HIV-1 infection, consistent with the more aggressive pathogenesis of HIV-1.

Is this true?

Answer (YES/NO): NO